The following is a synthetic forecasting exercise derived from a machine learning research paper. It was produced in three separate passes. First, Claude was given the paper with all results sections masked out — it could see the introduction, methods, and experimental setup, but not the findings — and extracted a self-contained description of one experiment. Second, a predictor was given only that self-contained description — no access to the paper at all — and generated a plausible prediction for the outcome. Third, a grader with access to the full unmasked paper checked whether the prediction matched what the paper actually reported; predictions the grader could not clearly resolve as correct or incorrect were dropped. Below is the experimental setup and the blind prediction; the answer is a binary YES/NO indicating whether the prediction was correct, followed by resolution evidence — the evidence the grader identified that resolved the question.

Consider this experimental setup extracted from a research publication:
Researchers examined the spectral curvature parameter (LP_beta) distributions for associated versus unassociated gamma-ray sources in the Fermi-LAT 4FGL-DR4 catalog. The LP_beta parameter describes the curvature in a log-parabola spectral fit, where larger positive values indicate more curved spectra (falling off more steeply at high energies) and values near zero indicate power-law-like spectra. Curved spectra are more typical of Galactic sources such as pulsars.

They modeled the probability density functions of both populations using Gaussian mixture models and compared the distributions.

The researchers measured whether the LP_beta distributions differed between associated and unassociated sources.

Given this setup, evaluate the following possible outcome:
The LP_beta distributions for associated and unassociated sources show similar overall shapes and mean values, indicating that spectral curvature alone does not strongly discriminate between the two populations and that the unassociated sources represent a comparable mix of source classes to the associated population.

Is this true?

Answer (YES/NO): NO